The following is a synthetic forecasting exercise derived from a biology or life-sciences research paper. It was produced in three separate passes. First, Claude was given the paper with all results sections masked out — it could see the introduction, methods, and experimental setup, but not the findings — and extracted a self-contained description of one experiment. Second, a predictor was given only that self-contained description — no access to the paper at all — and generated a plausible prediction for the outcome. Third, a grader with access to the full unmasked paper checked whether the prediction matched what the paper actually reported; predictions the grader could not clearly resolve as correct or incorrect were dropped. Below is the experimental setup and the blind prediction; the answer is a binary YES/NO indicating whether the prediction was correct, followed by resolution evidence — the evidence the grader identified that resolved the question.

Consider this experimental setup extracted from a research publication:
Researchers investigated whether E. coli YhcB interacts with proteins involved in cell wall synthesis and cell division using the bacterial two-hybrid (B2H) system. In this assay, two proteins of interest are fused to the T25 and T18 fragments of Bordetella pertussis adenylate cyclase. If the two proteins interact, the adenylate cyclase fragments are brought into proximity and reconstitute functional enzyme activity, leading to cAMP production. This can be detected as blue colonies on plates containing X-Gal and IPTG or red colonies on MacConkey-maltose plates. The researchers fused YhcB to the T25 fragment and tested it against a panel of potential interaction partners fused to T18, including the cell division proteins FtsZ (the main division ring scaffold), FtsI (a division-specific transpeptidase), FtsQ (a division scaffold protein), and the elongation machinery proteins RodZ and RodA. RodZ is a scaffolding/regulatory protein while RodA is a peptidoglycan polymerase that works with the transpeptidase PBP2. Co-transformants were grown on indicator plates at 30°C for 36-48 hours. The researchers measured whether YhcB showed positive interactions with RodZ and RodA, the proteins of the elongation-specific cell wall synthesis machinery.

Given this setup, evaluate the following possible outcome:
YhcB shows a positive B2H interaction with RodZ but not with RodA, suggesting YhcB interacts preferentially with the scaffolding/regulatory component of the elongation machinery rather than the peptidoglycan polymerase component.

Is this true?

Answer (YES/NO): NO